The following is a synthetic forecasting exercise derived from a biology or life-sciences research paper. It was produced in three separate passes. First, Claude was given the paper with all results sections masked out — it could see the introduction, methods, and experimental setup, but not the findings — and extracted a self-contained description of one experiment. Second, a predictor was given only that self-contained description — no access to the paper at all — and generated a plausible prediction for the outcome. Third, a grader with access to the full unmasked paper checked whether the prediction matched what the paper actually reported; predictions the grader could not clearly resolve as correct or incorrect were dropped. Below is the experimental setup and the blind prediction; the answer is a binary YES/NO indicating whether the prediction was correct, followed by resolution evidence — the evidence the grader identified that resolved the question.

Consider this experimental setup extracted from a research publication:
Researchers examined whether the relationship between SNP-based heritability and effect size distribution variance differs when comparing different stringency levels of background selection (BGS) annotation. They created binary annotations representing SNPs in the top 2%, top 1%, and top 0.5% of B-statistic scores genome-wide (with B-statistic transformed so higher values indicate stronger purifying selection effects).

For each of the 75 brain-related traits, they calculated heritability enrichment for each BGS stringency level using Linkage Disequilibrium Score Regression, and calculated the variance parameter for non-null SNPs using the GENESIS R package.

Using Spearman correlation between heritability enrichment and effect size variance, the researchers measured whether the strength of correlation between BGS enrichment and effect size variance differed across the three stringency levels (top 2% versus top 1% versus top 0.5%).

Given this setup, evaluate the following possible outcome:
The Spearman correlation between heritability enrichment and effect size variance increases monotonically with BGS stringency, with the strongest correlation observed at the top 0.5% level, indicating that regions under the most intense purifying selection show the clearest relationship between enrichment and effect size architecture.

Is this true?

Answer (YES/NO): YES